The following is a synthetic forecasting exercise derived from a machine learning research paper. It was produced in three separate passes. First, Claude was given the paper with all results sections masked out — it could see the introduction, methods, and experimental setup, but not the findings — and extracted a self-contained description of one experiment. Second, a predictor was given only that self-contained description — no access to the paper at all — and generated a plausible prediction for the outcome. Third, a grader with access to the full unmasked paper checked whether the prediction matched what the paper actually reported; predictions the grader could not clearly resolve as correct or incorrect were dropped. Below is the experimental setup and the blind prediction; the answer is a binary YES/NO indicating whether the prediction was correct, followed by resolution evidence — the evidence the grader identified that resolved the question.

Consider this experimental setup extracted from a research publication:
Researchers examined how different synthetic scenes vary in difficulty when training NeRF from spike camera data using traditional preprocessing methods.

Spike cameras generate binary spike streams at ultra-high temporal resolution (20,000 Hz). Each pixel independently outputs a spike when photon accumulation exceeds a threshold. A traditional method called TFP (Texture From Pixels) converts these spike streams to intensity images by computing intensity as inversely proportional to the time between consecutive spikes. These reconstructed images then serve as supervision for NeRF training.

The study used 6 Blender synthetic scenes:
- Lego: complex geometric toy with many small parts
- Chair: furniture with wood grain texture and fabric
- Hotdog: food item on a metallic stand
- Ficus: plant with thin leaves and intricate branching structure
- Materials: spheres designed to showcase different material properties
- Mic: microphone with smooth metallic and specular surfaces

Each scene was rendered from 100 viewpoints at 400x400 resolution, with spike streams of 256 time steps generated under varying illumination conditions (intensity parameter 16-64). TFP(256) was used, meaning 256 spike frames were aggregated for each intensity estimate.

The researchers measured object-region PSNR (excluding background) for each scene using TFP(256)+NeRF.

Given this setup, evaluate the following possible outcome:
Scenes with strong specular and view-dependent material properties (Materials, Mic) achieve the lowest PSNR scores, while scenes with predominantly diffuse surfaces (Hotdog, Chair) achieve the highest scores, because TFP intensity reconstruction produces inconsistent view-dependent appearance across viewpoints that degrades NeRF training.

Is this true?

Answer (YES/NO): NO